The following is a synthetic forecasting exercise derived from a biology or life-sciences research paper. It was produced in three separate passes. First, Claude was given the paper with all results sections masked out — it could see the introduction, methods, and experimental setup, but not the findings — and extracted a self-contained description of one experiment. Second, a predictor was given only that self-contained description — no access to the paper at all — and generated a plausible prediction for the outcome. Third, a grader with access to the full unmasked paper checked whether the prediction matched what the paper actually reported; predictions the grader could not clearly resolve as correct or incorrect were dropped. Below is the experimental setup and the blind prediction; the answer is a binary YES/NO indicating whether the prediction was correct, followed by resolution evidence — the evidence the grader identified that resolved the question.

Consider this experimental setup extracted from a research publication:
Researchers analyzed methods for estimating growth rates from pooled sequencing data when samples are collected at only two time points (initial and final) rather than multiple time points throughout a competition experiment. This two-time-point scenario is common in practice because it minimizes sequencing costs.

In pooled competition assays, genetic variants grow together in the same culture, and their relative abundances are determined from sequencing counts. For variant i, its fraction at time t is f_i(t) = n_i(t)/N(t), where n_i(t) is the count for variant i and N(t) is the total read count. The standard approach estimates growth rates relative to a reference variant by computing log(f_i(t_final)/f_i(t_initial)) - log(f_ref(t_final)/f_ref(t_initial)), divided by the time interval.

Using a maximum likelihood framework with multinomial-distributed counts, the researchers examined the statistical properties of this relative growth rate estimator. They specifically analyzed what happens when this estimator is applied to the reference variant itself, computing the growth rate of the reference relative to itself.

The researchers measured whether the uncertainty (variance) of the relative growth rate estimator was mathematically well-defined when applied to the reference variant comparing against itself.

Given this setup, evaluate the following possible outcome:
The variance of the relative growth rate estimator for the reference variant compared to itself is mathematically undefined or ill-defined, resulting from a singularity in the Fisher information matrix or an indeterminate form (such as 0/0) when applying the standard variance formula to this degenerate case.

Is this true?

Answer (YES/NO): YES